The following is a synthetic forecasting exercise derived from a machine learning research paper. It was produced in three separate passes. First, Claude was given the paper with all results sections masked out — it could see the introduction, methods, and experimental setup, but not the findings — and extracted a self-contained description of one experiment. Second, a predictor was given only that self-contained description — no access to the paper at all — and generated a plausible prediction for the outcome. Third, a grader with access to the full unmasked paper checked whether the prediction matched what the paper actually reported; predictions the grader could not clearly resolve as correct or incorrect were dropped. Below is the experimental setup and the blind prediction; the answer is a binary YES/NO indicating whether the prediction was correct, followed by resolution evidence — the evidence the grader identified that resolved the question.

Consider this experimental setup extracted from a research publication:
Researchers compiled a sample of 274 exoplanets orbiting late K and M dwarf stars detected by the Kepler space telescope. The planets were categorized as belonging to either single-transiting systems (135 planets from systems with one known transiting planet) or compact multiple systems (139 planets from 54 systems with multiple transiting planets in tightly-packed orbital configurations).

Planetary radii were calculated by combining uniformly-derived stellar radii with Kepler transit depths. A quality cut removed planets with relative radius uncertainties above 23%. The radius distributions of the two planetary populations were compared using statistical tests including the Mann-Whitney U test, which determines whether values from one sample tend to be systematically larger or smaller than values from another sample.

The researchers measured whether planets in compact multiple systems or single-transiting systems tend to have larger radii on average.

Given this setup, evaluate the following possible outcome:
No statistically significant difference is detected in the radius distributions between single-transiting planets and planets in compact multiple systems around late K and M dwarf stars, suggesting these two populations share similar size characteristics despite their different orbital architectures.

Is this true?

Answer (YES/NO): NO